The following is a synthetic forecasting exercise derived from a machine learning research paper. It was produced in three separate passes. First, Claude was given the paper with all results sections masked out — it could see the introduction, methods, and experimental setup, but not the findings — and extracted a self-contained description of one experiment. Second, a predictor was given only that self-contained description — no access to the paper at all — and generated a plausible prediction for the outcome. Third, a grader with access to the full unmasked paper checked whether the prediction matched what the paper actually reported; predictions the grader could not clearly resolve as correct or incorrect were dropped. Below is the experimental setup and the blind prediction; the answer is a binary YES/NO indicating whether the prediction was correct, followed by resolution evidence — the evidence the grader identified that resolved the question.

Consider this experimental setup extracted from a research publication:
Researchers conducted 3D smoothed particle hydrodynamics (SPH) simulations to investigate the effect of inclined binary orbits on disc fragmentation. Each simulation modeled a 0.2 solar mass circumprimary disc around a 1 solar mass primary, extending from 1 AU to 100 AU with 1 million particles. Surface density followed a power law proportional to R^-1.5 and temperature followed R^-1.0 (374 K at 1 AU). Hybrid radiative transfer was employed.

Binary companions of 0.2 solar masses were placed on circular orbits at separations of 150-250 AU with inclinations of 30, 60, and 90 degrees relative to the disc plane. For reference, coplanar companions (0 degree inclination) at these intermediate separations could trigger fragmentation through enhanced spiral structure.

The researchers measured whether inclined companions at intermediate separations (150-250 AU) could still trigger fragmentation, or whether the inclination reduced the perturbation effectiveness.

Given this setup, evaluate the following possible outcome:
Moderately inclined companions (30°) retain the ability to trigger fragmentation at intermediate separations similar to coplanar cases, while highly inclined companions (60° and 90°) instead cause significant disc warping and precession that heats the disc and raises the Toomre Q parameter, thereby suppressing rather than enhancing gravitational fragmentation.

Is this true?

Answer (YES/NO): NO